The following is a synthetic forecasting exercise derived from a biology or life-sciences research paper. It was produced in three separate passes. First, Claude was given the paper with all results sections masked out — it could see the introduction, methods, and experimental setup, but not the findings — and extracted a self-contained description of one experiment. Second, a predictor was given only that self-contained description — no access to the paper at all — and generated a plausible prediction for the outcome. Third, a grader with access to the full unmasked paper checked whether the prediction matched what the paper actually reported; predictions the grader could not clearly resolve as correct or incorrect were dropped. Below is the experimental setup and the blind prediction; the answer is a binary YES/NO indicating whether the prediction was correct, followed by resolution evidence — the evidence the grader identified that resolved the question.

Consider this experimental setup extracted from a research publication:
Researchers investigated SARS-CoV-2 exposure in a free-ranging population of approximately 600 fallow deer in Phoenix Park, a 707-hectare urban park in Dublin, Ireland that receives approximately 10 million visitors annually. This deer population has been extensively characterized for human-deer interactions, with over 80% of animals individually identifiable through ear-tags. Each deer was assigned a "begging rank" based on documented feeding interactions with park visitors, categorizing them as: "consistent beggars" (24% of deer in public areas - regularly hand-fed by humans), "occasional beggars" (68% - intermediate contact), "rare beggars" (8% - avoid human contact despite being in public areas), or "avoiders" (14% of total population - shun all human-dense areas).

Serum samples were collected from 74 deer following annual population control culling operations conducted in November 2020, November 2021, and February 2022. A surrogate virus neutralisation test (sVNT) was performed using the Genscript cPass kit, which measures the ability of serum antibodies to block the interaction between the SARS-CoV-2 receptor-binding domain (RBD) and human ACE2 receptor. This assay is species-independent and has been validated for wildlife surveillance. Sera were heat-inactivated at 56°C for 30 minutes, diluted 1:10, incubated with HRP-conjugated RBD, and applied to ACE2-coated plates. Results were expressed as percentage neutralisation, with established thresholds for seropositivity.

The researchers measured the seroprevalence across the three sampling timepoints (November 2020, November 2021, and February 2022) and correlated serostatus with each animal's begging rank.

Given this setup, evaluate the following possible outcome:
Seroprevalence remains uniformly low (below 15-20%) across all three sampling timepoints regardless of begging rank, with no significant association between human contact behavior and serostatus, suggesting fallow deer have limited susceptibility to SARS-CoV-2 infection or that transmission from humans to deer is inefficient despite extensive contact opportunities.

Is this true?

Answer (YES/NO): NO